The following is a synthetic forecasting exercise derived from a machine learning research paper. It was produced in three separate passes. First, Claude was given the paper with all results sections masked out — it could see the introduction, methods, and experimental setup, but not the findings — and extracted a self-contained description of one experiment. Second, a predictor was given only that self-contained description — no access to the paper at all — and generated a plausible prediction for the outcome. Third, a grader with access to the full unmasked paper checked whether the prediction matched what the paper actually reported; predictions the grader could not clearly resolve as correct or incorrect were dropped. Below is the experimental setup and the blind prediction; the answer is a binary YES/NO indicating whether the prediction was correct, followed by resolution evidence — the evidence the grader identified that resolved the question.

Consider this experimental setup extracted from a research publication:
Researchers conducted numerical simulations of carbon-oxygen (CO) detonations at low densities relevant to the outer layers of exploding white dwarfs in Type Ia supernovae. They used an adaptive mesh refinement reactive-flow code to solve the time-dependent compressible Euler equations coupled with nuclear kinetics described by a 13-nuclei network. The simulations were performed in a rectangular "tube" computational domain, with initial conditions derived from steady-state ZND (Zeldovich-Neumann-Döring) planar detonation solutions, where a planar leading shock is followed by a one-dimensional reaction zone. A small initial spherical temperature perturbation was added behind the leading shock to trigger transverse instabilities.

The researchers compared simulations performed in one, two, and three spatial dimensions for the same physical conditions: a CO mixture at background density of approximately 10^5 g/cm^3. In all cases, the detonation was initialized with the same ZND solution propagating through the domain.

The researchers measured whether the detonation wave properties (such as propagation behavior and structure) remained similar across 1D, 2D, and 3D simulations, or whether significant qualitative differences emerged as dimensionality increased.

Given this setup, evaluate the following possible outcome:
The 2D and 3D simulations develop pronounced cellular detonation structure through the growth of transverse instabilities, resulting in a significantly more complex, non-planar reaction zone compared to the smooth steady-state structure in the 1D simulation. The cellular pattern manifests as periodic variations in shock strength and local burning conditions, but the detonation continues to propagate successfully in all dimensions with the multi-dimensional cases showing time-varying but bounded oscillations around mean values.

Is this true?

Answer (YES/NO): NO